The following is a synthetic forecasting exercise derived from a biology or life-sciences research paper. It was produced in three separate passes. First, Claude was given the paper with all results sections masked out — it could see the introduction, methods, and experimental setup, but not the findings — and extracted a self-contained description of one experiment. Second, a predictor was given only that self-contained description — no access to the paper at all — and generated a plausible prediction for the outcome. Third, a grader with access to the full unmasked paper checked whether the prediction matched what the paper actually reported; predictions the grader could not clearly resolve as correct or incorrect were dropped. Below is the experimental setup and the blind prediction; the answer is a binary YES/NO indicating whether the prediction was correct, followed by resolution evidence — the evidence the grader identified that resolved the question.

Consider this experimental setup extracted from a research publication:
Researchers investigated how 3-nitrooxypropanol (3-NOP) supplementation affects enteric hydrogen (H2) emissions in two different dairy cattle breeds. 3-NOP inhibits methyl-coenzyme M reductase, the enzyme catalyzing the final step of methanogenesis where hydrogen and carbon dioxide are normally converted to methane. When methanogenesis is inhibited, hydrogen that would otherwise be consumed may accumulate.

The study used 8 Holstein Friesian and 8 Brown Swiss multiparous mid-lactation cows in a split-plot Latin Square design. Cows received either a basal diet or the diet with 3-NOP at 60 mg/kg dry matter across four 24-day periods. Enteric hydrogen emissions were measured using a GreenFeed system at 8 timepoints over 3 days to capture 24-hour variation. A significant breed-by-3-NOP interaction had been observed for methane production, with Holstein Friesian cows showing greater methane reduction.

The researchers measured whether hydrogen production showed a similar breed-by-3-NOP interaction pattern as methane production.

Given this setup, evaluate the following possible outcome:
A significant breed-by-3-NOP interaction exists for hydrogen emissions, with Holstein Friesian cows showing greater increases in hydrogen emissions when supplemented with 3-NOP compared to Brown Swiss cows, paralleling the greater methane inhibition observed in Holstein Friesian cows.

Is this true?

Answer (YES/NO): NO